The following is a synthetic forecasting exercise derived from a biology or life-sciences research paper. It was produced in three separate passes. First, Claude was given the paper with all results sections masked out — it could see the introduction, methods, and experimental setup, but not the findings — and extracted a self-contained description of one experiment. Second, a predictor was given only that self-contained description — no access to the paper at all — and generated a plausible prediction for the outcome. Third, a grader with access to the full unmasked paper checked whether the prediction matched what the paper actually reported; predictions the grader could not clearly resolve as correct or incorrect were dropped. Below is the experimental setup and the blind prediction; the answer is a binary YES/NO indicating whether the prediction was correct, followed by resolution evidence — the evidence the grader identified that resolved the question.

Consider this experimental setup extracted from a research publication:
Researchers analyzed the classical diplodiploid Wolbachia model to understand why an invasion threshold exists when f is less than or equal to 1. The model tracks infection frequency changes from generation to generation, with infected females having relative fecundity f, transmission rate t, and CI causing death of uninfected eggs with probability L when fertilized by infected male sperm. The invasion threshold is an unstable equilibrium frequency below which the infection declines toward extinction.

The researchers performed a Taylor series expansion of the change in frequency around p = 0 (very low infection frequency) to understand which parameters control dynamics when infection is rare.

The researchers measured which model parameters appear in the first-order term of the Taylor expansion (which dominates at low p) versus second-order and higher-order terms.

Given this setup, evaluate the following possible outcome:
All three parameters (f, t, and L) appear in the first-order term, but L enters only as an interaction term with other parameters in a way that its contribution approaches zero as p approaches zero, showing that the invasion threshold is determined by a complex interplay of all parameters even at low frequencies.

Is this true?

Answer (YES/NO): NO